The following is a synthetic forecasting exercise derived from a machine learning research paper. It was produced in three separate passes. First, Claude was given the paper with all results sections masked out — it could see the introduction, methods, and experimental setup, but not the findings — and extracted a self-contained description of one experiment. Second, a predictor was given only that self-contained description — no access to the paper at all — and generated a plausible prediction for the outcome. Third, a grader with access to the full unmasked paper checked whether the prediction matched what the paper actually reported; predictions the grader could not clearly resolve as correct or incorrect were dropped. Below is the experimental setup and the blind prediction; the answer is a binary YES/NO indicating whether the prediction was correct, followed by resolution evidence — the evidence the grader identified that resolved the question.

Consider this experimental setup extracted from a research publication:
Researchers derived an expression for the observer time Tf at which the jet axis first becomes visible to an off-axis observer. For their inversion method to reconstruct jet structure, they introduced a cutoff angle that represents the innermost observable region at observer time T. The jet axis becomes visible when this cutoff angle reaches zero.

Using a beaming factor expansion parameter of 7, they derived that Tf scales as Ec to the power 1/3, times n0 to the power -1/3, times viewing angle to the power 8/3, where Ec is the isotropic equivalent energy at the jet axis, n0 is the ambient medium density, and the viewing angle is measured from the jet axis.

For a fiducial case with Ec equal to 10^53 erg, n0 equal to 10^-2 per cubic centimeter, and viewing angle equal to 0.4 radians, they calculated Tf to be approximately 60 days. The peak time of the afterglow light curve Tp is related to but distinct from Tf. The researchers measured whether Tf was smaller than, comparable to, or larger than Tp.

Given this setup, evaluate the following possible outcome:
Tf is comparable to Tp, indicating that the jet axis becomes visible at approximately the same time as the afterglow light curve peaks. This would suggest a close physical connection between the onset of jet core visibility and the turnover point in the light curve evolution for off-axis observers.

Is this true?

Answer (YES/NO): NO